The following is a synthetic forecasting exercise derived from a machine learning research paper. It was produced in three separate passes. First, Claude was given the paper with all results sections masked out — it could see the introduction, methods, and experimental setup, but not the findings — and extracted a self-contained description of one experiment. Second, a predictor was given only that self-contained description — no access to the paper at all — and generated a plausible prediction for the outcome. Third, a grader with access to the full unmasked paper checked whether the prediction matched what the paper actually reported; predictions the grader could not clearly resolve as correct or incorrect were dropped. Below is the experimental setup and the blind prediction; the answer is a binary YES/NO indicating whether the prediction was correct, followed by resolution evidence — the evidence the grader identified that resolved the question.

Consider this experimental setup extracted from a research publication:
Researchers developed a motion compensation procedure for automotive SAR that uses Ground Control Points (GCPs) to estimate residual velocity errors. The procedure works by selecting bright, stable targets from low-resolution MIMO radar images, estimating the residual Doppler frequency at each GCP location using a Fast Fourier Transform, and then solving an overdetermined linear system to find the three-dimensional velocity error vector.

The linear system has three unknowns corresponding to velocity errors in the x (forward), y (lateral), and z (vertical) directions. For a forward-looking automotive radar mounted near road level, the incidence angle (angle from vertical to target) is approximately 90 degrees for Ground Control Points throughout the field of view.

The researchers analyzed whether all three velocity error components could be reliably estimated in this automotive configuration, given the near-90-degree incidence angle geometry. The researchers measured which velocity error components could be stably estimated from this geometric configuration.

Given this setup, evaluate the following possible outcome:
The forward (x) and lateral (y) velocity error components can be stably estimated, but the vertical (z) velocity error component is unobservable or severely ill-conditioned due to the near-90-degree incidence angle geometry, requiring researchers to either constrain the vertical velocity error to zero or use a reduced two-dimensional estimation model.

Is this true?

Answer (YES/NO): YES